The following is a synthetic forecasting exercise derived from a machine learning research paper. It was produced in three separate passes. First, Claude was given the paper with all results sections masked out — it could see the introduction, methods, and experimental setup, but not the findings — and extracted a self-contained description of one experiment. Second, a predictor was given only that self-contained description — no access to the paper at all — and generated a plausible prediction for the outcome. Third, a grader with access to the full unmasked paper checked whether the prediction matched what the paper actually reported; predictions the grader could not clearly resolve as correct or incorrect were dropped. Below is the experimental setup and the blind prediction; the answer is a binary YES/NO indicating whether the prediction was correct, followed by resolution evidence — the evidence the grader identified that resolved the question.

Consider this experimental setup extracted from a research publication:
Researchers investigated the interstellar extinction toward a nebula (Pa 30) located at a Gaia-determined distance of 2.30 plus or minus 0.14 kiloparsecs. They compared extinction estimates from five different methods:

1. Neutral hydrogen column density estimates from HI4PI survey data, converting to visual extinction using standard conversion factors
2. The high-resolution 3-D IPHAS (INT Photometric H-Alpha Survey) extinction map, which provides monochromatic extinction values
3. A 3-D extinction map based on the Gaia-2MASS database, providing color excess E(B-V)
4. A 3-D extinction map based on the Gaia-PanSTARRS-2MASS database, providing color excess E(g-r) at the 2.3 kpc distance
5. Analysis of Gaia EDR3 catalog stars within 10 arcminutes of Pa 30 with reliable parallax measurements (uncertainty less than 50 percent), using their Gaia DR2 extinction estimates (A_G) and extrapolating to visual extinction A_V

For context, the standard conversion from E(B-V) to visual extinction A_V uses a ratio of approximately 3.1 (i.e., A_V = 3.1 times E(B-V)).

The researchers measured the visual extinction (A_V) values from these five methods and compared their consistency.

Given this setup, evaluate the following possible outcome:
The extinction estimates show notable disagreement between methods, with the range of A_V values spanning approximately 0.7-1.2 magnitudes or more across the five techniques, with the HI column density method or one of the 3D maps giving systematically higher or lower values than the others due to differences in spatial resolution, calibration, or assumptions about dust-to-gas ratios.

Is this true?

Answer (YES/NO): YES